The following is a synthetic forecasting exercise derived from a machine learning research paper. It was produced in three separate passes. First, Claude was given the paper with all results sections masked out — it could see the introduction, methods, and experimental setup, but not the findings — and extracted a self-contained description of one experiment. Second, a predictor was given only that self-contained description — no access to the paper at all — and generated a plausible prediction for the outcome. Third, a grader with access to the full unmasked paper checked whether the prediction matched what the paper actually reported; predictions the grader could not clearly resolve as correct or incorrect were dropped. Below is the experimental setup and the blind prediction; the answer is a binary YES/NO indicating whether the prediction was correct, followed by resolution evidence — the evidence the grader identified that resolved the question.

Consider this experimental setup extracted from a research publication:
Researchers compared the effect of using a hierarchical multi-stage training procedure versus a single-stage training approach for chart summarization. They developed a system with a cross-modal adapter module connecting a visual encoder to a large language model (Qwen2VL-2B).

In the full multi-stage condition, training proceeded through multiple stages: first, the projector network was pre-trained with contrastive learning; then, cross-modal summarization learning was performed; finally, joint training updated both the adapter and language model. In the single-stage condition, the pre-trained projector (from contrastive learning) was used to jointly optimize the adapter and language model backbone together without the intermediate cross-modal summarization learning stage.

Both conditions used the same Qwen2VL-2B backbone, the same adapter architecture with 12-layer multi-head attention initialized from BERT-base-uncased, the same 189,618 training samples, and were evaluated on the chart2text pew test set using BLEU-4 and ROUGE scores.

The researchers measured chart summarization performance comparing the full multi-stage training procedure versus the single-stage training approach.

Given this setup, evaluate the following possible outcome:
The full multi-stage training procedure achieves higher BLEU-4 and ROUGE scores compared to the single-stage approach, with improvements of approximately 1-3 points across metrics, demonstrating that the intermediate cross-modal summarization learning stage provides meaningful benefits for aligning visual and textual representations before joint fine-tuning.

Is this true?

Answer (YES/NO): NO